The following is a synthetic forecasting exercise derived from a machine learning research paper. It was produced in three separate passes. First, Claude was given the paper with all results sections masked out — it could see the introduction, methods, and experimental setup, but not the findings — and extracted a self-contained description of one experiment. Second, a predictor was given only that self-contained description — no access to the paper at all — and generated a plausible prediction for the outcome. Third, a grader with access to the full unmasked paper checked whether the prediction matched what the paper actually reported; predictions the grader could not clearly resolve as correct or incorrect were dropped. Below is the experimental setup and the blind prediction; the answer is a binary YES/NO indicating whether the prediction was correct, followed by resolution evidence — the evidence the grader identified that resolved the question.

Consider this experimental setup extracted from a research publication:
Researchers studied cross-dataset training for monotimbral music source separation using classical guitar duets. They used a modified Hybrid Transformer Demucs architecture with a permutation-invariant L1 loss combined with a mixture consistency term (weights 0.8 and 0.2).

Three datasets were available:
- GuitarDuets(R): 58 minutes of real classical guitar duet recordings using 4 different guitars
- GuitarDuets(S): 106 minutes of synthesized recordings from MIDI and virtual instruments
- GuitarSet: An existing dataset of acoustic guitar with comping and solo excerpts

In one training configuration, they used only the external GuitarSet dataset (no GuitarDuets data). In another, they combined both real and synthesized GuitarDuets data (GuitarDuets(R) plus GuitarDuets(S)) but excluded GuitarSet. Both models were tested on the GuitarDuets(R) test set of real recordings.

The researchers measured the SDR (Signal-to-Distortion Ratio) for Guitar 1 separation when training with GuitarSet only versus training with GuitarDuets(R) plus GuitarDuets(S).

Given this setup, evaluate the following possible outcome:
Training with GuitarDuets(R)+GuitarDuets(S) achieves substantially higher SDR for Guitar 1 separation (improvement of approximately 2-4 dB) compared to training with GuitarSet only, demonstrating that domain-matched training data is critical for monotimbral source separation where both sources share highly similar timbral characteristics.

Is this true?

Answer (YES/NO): NO